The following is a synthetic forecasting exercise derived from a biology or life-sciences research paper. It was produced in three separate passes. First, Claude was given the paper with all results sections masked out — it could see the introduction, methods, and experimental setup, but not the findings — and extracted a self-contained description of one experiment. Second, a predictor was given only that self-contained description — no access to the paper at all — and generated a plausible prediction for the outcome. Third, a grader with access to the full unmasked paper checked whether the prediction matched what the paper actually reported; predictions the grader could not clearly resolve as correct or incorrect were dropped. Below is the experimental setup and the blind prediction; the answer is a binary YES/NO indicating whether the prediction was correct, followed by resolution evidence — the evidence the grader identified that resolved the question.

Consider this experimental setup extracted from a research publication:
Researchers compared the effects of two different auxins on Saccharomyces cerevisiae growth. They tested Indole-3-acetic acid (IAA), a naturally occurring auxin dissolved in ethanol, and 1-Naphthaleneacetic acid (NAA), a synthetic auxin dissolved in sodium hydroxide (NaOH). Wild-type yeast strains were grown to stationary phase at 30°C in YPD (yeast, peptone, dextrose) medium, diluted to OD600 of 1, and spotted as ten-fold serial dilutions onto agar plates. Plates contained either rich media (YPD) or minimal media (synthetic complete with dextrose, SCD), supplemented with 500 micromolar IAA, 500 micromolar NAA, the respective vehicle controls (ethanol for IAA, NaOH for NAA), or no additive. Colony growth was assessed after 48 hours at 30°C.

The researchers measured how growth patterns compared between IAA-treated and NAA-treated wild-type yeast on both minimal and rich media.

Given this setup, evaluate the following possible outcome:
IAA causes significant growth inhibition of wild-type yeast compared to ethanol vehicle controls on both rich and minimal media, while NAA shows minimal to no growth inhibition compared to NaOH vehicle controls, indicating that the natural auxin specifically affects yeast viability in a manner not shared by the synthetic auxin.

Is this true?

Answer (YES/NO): NO